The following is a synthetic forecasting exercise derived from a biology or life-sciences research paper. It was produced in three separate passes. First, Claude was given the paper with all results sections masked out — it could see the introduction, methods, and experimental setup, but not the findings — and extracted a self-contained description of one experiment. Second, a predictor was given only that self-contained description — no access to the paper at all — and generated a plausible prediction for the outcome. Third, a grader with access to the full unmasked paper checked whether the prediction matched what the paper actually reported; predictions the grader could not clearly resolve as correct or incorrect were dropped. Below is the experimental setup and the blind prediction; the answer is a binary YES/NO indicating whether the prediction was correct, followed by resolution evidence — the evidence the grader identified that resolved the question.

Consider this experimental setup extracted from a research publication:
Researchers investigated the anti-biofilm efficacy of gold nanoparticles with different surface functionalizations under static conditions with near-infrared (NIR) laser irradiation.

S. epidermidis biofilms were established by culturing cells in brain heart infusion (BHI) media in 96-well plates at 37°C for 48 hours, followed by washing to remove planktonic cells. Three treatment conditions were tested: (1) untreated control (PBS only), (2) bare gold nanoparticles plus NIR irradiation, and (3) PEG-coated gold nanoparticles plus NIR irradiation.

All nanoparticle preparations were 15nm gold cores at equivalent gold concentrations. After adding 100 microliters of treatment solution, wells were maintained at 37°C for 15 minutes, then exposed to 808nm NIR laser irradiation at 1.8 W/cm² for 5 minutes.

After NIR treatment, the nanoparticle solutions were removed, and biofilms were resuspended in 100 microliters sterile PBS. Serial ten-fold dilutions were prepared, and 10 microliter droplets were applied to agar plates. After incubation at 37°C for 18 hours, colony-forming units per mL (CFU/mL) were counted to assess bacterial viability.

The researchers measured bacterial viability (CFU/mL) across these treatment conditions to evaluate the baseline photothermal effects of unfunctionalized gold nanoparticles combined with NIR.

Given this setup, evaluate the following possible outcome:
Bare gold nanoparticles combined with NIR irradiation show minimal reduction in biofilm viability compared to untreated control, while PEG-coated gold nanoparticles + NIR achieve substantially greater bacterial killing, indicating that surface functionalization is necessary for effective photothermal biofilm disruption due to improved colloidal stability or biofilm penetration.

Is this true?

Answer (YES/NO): NO